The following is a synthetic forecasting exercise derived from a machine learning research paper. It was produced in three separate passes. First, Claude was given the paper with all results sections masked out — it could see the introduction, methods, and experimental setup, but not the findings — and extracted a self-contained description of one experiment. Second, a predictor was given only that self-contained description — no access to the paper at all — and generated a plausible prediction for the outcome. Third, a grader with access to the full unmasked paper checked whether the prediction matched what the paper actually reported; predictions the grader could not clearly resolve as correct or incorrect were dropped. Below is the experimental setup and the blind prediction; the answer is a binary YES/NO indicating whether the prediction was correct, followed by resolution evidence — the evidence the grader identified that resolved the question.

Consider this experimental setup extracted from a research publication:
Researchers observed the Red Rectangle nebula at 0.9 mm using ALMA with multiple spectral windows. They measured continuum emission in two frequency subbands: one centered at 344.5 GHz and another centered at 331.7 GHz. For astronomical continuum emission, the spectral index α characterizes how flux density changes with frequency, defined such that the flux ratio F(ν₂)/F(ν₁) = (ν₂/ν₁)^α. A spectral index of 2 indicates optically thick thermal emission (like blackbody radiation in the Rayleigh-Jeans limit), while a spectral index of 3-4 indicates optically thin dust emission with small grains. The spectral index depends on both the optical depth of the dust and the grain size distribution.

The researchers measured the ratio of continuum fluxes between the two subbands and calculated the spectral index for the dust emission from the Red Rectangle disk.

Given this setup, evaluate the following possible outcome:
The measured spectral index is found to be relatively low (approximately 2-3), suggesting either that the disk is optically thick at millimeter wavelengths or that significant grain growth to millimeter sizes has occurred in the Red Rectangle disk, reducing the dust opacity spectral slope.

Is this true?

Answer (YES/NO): YES